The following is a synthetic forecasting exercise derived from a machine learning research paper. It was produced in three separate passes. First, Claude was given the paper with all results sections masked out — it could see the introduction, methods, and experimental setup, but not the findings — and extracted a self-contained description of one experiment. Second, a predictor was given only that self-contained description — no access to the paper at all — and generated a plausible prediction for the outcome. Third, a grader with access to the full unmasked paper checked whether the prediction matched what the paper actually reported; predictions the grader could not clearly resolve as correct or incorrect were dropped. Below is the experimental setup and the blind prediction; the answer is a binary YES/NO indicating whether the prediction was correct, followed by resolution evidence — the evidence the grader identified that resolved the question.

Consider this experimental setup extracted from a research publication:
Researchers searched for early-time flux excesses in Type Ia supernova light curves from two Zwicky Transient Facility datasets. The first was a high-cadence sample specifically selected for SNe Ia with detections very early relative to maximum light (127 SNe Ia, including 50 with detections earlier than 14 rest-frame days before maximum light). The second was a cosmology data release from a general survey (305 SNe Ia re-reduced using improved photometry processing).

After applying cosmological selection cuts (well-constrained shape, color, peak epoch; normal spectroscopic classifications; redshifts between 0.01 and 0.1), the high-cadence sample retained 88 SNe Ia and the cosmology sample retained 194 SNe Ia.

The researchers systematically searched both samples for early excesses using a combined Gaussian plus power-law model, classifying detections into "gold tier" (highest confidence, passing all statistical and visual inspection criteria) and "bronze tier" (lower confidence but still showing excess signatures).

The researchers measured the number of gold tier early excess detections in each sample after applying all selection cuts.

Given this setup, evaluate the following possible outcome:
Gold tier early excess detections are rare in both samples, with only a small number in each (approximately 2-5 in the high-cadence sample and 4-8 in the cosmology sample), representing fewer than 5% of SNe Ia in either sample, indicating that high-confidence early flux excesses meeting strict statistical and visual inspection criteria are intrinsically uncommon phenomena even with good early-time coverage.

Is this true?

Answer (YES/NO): NO